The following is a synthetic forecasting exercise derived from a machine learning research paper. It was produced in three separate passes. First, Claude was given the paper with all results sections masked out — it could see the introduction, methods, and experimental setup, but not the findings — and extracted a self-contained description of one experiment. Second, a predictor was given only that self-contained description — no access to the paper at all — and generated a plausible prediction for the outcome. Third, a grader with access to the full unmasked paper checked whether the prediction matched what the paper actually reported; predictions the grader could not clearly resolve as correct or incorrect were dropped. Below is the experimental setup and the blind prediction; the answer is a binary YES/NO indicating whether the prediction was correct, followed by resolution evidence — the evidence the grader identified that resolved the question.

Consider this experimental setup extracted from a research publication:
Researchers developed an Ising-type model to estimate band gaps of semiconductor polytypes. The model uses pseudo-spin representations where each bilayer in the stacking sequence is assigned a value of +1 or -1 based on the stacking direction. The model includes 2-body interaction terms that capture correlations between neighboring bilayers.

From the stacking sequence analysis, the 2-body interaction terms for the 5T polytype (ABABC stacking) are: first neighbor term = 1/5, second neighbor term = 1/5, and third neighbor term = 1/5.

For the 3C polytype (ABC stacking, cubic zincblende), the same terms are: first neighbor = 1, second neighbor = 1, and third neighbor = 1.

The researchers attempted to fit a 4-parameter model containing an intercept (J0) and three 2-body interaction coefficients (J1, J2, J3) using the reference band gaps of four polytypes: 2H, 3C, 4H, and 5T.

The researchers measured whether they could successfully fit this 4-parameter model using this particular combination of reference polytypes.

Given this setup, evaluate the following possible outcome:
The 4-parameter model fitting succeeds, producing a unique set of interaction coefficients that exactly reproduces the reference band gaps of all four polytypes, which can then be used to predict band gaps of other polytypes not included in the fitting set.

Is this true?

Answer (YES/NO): NO